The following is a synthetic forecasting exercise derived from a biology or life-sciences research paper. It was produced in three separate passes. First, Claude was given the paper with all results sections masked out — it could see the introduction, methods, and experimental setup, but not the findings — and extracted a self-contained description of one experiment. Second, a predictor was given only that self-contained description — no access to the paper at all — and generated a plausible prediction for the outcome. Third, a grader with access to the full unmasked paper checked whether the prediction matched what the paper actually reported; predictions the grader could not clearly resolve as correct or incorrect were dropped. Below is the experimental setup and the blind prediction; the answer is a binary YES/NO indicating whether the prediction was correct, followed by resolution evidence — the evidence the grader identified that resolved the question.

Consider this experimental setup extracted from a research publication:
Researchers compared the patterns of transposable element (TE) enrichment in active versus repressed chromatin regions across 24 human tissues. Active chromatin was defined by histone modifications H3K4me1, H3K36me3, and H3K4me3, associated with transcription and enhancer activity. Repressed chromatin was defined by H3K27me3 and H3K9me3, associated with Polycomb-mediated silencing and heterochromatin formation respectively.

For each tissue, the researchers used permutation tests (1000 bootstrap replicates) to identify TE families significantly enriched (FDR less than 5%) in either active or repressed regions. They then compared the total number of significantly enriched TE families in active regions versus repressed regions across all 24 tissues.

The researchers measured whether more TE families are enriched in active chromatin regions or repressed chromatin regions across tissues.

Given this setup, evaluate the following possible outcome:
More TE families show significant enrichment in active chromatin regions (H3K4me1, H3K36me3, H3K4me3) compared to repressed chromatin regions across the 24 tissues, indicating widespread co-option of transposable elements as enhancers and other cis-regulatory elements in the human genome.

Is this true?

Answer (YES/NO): NO